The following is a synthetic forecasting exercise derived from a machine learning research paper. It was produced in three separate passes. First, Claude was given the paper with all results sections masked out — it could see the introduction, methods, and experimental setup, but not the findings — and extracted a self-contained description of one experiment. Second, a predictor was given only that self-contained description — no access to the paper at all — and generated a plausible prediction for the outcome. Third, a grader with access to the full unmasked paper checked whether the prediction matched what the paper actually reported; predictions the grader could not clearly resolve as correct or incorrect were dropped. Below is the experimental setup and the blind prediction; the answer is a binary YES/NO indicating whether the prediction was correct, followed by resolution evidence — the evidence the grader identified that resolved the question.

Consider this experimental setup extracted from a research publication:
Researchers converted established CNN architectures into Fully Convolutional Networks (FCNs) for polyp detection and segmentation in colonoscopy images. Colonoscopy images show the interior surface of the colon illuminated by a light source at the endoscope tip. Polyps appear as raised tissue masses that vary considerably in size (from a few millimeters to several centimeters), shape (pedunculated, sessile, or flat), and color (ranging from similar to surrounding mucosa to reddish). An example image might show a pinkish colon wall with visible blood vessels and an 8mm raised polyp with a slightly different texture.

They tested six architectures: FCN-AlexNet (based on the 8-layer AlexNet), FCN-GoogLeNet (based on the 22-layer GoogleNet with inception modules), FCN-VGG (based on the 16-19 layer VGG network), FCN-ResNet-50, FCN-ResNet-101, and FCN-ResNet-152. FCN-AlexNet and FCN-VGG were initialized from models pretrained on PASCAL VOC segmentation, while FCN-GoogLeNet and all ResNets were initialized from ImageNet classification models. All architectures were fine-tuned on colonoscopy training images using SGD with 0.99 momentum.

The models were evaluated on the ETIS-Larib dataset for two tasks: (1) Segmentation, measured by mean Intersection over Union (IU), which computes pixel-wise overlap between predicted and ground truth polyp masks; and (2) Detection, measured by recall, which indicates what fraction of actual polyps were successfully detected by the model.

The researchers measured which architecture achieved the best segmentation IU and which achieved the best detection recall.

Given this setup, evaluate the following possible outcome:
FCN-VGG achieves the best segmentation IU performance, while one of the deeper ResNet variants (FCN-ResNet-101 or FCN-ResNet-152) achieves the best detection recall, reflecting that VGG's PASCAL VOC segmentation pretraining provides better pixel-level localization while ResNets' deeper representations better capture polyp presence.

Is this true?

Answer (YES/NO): YES